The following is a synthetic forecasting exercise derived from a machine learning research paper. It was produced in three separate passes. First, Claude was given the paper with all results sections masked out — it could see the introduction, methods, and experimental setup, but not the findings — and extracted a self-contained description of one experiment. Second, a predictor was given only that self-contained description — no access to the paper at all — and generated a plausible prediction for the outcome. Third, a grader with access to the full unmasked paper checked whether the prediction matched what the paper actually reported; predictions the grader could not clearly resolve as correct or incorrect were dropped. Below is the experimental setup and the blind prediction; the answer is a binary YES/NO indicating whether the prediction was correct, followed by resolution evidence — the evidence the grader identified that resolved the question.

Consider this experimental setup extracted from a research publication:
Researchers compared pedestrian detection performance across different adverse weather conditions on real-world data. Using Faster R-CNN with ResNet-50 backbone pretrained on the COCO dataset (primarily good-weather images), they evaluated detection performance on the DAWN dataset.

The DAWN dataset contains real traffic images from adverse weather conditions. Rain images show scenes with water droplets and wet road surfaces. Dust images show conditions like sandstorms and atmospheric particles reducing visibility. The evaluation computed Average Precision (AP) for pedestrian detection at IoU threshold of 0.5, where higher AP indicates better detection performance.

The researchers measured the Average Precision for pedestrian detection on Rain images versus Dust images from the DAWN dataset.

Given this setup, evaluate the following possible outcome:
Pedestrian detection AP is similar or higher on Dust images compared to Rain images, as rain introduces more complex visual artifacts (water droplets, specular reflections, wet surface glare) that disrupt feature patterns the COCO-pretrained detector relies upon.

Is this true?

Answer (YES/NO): NO